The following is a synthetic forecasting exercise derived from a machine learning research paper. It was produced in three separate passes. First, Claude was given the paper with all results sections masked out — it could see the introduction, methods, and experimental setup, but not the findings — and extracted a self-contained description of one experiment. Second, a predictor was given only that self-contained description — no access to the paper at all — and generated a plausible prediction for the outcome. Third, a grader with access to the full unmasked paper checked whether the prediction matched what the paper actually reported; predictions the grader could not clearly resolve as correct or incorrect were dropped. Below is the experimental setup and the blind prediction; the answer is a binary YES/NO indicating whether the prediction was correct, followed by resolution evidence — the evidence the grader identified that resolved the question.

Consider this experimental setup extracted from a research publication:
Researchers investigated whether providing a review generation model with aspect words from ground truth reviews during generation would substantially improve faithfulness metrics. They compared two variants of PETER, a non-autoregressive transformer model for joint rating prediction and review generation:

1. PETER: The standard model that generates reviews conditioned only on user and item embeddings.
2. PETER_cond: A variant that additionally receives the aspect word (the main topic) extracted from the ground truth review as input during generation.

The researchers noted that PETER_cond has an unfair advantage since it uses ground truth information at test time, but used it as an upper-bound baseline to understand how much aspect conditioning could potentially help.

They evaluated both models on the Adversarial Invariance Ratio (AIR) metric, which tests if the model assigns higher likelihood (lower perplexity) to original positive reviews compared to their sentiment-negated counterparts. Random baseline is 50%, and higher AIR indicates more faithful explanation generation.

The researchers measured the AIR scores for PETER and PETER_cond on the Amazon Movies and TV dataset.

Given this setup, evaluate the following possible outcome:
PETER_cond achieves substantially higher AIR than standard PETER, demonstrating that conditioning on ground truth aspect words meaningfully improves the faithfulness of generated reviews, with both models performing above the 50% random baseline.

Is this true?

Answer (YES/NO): NO